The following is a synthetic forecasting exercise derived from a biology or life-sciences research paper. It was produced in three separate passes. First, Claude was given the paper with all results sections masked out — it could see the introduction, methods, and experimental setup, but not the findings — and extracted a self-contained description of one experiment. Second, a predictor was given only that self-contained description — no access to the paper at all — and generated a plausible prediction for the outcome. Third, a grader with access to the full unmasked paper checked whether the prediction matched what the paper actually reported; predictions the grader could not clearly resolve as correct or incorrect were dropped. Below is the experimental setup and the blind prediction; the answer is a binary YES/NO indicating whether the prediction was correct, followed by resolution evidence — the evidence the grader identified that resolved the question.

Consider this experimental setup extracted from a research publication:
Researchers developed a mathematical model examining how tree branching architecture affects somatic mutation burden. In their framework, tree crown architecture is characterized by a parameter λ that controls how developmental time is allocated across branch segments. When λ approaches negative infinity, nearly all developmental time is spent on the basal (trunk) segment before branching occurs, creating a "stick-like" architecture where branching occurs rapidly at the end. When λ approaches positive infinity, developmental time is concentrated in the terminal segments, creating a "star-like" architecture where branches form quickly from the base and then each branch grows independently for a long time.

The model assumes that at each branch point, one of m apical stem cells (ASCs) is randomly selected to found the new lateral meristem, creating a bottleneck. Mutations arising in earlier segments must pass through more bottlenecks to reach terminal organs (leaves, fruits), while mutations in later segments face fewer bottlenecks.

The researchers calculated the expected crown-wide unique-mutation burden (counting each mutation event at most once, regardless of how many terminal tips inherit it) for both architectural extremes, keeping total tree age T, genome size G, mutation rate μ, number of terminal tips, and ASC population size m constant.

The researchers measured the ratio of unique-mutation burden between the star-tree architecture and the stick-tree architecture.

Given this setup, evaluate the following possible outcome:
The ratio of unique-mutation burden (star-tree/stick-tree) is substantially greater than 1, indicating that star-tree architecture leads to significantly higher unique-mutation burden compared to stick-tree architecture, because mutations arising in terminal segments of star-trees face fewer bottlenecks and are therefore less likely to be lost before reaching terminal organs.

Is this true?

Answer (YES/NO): YES